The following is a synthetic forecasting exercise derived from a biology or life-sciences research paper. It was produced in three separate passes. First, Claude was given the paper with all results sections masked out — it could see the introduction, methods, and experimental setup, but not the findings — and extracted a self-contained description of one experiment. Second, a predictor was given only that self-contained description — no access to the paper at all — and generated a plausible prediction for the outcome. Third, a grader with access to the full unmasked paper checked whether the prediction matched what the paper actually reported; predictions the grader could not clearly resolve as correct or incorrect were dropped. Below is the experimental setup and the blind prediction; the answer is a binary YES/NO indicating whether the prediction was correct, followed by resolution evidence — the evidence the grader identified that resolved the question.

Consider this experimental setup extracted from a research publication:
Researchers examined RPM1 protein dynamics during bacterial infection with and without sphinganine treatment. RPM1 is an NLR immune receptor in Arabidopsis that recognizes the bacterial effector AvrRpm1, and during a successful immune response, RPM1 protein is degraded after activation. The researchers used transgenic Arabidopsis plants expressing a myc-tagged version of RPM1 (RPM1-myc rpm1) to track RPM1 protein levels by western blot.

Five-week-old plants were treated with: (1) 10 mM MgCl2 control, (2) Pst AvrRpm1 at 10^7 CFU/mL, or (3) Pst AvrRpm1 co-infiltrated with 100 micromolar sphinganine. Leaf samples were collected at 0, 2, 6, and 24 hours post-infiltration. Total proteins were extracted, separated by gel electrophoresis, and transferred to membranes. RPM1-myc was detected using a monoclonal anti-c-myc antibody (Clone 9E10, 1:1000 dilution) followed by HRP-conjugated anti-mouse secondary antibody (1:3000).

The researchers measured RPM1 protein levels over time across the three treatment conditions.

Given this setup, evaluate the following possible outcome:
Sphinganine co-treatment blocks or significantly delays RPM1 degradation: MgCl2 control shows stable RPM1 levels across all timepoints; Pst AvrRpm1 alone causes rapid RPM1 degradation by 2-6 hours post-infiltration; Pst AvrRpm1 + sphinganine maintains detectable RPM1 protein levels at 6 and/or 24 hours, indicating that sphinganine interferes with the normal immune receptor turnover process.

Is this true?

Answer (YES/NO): YES